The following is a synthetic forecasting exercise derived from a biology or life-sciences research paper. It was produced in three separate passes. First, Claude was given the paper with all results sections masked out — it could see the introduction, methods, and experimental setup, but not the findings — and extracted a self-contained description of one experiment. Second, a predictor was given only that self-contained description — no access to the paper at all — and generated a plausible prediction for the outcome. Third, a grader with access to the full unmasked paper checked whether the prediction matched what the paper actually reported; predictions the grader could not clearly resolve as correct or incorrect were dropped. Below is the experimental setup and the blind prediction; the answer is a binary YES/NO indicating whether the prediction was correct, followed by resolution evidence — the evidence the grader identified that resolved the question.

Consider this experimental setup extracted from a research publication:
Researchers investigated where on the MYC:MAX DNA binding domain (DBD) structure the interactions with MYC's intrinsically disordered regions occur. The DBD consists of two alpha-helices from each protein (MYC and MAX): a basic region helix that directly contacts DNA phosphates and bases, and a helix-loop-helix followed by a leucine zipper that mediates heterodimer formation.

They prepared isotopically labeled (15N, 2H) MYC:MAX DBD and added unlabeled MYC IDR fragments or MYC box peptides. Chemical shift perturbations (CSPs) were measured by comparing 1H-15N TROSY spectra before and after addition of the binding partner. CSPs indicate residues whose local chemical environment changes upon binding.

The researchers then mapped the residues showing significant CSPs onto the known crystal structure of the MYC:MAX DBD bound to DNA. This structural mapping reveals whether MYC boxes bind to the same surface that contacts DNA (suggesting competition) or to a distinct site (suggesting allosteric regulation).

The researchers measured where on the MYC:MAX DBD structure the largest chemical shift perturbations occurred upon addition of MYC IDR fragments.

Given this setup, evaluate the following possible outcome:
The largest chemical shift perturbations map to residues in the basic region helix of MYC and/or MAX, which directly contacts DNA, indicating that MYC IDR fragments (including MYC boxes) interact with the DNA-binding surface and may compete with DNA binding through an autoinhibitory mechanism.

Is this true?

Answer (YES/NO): YES